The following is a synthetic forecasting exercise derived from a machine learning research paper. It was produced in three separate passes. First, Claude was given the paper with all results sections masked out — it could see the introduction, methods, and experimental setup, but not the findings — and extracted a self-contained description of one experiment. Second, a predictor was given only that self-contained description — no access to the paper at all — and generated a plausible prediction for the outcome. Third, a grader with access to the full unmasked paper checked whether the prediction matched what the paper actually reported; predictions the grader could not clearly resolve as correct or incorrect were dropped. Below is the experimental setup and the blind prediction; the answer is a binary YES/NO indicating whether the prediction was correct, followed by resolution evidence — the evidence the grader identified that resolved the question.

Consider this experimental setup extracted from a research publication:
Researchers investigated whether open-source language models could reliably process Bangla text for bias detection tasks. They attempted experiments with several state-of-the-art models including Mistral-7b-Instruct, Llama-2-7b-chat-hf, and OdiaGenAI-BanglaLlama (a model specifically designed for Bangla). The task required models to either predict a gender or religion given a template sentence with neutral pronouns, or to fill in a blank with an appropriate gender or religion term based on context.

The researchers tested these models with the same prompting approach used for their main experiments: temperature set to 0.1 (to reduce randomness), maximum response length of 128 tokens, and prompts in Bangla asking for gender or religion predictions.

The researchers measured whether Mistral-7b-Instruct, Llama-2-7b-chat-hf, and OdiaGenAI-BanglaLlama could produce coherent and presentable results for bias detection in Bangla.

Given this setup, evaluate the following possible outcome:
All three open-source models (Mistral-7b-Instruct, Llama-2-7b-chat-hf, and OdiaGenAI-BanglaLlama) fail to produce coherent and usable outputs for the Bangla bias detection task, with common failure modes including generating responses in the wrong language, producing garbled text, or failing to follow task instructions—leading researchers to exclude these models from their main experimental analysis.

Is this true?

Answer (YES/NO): NO